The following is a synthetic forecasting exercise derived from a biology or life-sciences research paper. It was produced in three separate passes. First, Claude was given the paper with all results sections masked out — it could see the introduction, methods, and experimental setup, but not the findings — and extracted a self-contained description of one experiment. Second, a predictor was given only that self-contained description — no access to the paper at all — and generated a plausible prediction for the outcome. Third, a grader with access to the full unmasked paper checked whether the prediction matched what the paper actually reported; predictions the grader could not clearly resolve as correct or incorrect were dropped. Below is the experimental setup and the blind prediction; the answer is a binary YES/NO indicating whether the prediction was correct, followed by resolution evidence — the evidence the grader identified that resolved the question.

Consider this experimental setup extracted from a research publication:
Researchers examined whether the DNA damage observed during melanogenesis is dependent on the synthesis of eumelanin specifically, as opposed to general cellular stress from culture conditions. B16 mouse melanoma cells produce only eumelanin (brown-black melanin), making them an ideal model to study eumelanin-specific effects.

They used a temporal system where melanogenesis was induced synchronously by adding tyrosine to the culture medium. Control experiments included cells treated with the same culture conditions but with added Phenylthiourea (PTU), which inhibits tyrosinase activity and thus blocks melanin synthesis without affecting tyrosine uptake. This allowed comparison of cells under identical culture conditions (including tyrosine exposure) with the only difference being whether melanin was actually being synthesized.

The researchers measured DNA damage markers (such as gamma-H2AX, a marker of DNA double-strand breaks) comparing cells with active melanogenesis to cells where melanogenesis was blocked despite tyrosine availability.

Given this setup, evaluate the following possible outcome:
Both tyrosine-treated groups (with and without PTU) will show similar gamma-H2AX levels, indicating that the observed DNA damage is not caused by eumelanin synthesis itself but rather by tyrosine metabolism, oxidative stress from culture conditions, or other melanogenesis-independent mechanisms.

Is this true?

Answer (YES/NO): NO